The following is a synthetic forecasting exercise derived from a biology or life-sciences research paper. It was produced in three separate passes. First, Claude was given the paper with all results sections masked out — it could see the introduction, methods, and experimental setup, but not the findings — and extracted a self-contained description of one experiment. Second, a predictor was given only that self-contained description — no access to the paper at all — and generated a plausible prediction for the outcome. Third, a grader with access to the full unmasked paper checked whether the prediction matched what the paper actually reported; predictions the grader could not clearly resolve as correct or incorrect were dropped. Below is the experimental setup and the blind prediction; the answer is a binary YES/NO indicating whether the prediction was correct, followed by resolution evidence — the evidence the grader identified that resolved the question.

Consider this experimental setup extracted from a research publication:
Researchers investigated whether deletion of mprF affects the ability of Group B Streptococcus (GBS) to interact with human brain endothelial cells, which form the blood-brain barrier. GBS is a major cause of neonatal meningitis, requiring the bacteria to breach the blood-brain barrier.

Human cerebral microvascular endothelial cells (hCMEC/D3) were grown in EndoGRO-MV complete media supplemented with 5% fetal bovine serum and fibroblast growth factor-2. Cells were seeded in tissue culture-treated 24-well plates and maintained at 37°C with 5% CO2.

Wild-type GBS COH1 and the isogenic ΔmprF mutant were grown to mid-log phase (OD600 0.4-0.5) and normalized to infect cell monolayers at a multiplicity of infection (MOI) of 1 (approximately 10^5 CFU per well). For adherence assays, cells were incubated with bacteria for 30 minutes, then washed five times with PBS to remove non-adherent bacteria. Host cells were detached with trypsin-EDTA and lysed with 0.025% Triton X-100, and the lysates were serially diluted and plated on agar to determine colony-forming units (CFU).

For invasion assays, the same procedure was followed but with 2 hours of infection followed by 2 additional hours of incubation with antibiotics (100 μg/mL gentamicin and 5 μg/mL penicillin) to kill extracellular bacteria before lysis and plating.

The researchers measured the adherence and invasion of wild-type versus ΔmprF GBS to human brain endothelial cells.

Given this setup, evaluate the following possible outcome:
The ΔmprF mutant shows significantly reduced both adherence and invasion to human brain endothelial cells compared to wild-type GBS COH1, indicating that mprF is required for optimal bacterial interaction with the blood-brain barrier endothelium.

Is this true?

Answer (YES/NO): NO